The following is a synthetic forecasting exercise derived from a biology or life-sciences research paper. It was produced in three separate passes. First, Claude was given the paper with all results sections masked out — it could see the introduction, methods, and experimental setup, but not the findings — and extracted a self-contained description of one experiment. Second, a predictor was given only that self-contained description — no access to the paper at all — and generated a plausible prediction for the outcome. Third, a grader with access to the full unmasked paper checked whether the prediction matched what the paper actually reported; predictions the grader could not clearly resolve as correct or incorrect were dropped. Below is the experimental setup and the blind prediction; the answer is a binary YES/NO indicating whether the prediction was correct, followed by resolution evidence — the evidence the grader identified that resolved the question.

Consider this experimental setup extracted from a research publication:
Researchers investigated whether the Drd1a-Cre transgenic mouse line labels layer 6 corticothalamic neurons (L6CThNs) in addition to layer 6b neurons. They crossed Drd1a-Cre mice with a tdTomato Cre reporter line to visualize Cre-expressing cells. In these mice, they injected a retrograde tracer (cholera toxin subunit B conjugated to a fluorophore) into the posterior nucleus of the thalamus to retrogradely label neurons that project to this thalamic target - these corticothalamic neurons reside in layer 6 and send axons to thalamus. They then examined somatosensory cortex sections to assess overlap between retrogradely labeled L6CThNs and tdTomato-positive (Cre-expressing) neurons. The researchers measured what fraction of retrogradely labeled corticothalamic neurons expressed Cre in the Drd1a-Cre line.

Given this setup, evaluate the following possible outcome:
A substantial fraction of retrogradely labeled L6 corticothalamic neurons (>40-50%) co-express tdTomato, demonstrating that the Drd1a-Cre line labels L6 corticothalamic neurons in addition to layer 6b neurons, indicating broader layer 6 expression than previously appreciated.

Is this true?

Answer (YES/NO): NO